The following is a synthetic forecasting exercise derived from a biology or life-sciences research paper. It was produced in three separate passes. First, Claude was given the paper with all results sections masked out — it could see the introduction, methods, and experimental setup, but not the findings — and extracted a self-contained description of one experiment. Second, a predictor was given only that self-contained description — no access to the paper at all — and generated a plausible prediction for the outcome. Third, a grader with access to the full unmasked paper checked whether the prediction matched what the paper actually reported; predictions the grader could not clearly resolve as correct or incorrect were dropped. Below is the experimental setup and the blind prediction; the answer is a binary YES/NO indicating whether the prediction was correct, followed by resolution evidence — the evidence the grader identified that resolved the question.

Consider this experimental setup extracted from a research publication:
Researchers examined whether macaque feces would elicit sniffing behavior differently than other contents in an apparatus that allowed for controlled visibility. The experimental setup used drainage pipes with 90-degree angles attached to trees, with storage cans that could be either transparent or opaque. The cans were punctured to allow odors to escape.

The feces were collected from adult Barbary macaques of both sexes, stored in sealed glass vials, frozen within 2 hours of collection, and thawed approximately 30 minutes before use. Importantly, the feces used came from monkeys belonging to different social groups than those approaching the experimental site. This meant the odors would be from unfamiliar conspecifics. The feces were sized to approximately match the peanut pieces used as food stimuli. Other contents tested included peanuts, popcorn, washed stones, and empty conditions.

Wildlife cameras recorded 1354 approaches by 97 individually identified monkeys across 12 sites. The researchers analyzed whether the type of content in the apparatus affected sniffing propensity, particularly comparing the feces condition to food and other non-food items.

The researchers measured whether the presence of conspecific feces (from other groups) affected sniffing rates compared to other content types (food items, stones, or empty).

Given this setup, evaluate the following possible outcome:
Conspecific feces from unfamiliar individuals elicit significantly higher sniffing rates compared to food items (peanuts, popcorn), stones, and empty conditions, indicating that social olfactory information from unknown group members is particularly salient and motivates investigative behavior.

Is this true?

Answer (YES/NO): NO